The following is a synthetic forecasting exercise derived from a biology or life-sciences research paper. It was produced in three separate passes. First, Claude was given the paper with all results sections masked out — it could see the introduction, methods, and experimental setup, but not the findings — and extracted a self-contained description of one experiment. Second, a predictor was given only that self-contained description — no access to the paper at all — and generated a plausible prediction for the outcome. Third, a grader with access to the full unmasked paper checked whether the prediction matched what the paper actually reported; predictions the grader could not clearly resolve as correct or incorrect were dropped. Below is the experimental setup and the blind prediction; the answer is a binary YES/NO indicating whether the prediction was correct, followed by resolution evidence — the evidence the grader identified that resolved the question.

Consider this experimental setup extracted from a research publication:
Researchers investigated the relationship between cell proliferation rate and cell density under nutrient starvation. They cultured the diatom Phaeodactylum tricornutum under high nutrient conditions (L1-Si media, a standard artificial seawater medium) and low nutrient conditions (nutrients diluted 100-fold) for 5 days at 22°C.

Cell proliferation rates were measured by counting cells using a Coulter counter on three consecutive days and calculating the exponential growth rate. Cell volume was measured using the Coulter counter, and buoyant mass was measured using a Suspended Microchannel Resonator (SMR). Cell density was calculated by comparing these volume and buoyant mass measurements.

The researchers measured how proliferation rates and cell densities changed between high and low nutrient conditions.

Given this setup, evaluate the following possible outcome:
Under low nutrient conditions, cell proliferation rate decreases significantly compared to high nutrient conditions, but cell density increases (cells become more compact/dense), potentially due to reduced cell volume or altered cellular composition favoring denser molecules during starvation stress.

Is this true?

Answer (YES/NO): NO